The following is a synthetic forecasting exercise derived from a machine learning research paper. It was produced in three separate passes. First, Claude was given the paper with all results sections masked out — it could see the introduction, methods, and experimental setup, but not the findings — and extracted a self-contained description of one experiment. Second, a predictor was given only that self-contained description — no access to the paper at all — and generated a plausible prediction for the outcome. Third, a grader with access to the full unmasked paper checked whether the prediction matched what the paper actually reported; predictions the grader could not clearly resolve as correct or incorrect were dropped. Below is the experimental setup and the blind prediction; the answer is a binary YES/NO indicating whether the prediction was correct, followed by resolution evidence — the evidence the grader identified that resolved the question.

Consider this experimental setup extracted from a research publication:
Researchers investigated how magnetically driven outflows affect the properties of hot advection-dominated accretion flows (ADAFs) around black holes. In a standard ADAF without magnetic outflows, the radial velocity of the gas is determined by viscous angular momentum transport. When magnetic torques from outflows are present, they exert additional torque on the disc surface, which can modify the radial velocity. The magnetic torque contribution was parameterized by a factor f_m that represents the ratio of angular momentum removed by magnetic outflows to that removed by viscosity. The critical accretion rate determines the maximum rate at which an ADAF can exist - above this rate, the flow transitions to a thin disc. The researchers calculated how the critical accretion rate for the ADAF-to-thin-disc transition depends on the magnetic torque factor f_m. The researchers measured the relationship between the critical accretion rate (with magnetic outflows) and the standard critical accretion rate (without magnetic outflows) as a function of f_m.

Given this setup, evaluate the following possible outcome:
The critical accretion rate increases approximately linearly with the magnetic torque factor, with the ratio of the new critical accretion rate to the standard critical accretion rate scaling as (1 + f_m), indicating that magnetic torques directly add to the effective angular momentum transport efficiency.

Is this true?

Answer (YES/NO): NO